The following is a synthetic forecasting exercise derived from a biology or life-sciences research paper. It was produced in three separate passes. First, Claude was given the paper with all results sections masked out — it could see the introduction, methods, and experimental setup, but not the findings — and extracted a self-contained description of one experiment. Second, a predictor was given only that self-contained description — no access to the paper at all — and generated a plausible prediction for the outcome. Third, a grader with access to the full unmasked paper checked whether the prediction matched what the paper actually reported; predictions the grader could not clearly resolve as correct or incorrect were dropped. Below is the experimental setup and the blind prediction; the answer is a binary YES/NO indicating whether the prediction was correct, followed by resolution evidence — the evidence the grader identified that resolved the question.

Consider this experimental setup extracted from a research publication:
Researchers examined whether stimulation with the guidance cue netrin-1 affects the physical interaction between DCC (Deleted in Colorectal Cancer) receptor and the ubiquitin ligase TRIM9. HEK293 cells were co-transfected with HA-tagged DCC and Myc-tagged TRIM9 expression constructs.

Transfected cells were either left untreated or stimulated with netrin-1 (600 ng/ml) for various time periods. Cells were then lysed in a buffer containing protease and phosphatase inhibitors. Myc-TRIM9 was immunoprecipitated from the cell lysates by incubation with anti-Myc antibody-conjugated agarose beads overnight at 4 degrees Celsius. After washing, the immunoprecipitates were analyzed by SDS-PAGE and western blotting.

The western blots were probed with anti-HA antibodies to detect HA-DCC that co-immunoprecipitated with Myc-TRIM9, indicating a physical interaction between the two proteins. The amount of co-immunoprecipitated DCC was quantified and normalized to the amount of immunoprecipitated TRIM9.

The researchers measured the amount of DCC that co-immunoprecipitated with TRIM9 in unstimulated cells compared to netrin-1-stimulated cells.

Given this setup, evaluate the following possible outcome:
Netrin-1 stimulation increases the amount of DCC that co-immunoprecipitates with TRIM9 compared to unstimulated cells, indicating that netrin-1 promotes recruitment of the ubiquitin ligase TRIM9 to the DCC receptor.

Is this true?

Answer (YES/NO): NO